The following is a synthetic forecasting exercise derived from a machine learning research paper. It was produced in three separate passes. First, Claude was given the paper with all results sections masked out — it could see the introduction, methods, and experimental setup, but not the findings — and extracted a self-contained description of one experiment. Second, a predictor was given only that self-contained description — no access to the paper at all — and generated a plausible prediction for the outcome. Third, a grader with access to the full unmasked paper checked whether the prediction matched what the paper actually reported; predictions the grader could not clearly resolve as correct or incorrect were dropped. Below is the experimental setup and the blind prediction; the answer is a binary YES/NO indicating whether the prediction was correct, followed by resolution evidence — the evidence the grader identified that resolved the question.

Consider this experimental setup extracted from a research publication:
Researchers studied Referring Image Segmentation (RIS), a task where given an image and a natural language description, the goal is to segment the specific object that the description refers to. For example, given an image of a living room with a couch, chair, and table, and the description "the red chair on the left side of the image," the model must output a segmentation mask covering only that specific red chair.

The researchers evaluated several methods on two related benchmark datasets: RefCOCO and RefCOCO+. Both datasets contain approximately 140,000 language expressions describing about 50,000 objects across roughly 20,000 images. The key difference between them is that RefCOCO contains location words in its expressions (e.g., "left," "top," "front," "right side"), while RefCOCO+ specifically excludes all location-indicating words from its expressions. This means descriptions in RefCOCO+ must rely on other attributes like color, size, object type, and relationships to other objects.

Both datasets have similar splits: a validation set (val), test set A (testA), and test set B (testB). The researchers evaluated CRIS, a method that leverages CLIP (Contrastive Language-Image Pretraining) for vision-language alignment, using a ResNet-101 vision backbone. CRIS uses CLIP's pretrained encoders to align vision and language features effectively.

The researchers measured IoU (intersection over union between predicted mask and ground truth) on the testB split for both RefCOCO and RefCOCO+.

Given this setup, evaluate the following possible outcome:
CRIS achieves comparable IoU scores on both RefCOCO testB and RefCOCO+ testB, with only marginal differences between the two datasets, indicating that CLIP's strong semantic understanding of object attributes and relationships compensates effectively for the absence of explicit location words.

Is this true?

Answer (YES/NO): NO